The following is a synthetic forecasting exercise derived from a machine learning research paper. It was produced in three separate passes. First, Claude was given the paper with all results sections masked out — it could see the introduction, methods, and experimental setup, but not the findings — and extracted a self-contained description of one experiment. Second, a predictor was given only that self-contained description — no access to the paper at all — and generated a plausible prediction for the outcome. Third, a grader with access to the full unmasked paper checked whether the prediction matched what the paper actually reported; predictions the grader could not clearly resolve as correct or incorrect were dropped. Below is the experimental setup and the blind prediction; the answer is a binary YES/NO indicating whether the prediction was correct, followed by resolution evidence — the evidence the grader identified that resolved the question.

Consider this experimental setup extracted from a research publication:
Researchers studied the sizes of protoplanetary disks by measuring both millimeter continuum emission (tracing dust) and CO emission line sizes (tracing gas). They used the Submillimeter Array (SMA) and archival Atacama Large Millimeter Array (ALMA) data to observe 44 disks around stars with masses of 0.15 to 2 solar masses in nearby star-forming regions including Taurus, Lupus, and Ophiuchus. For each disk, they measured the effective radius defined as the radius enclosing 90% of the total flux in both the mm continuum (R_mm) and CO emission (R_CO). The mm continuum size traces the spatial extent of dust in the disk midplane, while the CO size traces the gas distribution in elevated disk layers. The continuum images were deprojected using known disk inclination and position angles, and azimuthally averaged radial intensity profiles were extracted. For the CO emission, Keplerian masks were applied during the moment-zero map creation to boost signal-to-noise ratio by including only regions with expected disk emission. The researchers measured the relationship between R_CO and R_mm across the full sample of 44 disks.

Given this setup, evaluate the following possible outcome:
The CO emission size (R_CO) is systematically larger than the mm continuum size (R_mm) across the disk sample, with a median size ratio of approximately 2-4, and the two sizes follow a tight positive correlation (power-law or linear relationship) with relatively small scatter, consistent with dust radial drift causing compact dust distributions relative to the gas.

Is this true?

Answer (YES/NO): YES